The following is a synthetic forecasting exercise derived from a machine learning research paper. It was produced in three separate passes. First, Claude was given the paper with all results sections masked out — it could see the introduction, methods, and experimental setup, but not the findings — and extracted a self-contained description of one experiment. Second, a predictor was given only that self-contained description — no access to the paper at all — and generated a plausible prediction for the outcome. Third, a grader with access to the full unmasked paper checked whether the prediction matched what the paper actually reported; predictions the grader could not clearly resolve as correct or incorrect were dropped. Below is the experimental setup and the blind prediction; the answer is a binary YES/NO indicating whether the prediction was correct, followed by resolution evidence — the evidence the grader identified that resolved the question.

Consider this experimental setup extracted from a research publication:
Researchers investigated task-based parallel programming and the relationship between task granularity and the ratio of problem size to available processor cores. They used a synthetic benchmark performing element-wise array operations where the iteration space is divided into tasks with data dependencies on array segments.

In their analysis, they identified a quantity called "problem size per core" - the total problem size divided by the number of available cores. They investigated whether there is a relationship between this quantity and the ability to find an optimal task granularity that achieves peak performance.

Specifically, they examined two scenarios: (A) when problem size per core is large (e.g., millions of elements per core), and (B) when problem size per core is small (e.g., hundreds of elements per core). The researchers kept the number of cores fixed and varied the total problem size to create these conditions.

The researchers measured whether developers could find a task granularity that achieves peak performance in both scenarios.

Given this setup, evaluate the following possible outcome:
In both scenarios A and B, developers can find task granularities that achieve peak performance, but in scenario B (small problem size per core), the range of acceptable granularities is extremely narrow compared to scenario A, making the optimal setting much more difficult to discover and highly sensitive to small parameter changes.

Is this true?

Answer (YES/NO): NO